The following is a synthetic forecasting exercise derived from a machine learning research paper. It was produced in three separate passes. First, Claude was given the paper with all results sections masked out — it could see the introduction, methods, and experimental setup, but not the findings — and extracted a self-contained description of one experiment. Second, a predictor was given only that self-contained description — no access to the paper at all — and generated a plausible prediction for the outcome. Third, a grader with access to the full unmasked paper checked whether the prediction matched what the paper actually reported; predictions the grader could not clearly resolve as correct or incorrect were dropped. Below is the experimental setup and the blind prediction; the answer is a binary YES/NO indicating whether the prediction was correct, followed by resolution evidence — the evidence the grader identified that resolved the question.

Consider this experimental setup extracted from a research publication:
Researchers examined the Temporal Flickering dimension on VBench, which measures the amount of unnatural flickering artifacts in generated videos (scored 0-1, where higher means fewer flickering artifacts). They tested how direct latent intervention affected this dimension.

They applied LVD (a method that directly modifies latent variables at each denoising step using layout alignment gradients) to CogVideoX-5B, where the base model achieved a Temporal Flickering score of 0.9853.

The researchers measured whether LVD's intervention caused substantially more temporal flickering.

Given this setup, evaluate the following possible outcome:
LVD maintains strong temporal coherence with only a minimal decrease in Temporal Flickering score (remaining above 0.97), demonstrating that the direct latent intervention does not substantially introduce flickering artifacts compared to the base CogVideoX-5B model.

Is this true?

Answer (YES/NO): YES